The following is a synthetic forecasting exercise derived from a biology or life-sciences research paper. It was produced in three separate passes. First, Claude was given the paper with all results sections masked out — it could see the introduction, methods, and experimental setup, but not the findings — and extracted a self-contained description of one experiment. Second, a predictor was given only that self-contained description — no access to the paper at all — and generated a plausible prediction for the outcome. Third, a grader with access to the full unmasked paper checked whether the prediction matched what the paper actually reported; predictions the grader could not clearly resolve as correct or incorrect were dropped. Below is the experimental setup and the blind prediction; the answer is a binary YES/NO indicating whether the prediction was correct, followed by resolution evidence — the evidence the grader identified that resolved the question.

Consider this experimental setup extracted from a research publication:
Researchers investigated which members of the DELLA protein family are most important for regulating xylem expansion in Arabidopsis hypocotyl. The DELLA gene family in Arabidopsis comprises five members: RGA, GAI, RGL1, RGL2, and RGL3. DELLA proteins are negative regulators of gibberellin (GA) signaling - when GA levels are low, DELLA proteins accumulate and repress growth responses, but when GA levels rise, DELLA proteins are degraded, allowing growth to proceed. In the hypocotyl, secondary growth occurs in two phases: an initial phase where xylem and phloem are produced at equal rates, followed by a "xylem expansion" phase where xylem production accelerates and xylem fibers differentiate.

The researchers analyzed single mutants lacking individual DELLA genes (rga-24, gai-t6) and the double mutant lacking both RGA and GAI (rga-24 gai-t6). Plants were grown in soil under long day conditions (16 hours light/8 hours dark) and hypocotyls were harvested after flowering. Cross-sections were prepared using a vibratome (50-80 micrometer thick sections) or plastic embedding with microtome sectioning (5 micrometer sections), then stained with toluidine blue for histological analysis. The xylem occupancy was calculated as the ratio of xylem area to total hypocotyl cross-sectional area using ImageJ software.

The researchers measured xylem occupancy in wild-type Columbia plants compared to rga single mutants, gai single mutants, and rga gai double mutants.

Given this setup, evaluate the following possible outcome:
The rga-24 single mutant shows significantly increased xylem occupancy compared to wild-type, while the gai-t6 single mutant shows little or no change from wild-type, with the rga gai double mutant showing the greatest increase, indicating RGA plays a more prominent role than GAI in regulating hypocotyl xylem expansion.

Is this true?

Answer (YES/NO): YES